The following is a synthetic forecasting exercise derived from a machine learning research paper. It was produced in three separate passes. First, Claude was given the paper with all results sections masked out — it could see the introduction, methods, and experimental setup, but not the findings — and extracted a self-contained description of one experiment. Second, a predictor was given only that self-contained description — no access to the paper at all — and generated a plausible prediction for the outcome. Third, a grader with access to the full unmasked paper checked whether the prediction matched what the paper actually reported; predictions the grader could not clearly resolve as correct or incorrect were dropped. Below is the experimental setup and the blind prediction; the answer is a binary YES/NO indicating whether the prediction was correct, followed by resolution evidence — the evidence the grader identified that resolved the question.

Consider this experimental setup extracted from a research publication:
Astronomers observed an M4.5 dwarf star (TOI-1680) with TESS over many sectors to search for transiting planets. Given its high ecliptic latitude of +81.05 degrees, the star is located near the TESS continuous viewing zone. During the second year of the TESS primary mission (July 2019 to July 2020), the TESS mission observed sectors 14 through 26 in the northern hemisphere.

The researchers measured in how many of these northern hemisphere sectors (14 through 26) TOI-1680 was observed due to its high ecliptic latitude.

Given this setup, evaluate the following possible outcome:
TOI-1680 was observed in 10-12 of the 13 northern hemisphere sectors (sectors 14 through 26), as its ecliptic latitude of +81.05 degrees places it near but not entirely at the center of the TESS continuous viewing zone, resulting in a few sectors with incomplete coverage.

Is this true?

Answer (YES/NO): NO